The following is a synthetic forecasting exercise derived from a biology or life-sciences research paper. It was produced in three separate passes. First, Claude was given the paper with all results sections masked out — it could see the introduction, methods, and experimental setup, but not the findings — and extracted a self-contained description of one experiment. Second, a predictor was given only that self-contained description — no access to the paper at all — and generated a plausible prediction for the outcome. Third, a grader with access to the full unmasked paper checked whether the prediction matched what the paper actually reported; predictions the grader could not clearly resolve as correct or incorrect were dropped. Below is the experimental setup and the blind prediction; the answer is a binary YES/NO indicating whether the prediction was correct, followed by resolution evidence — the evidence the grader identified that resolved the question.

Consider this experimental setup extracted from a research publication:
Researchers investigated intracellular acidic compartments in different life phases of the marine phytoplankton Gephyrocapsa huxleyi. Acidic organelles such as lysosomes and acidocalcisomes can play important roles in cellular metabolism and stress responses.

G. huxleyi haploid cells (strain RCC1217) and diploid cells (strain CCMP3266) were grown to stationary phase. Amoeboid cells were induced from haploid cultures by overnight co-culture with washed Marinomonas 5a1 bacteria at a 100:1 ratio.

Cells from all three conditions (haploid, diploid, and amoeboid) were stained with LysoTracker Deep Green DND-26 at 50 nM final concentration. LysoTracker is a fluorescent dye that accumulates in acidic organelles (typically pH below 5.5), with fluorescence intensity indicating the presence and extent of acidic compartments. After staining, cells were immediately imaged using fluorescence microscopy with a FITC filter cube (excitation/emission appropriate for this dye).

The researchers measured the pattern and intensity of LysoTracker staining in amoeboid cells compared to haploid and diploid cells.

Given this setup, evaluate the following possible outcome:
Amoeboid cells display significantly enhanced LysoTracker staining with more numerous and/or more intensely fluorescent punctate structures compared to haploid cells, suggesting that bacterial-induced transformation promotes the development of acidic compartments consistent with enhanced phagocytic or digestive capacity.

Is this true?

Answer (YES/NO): NO